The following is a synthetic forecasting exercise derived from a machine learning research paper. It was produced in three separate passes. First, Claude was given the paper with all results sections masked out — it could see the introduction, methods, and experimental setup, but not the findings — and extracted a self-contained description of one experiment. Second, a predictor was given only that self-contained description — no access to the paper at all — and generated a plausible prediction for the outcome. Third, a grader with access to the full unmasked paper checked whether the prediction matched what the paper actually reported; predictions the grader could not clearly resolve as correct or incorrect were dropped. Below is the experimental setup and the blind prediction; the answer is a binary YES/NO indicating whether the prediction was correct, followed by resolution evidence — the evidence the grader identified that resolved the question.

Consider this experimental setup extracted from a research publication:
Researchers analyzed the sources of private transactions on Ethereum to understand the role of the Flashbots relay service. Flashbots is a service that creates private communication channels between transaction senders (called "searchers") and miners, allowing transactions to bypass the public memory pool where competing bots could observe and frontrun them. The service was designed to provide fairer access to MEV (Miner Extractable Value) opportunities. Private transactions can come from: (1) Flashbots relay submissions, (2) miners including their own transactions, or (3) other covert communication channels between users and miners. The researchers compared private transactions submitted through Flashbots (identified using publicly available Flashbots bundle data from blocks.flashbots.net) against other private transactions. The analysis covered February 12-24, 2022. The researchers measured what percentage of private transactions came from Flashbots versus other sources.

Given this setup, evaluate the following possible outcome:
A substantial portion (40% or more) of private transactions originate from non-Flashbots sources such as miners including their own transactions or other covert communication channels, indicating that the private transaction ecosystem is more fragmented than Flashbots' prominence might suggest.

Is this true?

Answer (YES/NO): YES